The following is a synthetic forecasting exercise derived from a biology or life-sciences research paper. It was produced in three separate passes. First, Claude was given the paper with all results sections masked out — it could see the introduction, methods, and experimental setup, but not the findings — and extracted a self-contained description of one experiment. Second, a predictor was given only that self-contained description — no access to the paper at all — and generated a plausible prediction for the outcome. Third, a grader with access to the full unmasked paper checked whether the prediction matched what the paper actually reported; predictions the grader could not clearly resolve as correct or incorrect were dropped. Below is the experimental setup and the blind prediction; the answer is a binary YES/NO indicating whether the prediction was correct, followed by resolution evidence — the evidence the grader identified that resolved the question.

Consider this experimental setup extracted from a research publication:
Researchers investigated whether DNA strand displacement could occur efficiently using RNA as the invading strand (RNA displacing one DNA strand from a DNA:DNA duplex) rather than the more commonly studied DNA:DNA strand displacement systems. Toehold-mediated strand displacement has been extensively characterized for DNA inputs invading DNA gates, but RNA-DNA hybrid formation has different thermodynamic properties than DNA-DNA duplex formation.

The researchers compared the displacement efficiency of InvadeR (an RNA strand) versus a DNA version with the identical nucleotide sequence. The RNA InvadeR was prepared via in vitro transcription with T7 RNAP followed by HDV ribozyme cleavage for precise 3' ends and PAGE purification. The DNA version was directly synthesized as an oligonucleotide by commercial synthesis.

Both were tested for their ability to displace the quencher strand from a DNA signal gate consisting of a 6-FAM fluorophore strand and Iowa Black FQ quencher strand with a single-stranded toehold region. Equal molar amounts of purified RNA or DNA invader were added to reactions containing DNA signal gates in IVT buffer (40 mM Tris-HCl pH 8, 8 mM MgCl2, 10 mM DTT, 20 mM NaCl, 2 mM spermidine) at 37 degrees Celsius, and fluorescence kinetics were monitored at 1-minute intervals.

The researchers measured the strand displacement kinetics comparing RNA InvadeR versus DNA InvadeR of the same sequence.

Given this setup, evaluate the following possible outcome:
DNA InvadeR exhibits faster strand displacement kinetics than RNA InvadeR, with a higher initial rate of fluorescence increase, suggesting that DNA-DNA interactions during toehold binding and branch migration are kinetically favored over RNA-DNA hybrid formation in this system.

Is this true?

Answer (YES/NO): NO